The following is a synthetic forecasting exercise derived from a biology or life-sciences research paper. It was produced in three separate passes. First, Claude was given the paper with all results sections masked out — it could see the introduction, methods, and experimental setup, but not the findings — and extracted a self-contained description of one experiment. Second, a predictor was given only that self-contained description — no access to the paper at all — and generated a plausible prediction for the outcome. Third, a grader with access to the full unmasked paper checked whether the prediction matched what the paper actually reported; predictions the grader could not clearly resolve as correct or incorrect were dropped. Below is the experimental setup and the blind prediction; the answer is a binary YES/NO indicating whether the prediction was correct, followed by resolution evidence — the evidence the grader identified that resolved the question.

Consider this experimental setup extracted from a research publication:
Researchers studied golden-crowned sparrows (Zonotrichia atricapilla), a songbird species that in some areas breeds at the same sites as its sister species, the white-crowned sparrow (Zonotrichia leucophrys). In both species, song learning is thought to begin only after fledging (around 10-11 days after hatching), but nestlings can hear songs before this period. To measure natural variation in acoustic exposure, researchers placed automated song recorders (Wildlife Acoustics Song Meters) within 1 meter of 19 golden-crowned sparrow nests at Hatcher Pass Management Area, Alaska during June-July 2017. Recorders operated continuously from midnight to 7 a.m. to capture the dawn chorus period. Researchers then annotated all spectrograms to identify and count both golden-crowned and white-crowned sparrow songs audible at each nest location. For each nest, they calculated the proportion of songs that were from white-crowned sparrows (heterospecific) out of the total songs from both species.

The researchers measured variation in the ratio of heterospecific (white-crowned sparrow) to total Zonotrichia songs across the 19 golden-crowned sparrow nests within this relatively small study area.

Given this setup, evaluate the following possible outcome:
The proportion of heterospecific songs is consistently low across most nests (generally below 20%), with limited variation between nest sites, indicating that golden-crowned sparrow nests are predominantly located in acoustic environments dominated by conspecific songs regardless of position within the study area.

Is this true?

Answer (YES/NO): NO